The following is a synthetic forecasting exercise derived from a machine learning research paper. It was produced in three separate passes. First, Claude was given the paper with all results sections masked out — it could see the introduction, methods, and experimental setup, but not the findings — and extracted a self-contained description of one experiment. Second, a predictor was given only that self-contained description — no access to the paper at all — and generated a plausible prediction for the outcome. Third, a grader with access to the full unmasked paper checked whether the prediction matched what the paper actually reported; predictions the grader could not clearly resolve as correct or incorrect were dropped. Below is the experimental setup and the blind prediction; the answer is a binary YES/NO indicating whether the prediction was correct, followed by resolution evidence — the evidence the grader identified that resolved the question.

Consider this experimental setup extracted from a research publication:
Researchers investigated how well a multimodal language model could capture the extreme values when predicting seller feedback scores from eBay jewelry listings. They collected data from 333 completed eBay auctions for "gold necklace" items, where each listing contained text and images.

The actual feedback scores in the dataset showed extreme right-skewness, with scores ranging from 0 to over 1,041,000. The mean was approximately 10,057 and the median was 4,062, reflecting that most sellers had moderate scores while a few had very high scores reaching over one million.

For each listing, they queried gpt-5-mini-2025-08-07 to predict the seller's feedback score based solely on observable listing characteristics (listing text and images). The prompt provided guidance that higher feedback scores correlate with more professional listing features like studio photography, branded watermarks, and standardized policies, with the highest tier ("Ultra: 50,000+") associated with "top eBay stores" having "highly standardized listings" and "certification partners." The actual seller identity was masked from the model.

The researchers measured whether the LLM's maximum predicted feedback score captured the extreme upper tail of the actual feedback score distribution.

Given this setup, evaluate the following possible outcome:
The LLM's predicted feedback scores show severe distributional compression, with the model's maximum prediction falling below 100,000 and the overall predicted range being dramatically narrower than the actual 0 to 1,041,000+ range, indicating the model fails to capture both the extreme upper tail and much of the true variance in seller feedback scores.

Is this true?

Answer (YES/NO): NO